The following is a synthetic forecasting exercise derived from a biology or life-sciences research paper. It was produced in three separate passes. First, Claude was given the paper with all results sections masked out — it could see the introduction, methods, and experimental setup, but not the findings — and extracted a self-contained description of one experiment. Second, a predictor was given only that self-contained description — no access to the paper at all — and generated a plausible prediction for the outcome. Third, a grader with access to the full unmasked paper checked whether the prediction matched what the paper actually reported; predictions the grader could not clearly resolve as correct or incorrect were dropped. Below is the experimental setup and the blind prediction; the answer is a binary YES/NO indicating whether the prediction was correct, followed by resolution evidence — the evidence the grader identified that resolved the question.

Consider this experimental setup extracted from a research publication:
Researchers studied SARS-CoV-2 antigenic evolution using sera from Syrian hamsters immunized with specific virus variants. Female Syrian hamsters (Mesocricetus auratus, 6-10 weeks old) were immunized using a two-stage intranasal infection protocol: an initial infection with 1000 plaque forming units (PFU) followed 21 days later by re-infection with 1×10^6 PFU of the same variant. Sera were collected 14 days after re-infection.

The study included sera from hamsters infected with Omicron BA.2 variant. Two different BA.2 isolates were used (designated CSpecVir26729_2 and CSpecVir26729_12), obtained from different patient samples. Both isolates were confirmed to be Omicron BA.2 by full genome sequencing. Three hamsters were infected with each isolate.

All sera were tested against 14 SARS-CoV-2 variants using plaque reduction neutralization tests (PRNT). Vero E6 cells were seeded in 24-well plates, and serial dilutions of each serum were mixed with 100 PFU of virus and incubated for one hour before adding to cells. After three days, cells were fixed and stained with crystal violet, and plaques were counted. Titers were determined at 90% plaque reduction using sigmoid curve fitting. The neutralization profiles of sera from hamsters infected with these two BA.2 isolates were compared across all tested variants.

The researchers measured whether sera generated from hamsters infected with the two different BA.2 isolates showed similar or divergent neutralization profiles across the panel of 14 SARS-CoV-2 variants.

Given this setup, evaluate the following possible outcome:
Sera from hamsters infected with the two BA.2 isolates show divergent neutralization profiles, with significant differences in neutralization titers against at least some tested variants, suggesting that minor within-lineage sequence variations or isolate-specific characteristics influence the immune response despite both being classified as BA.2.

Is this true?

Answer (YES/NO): NO